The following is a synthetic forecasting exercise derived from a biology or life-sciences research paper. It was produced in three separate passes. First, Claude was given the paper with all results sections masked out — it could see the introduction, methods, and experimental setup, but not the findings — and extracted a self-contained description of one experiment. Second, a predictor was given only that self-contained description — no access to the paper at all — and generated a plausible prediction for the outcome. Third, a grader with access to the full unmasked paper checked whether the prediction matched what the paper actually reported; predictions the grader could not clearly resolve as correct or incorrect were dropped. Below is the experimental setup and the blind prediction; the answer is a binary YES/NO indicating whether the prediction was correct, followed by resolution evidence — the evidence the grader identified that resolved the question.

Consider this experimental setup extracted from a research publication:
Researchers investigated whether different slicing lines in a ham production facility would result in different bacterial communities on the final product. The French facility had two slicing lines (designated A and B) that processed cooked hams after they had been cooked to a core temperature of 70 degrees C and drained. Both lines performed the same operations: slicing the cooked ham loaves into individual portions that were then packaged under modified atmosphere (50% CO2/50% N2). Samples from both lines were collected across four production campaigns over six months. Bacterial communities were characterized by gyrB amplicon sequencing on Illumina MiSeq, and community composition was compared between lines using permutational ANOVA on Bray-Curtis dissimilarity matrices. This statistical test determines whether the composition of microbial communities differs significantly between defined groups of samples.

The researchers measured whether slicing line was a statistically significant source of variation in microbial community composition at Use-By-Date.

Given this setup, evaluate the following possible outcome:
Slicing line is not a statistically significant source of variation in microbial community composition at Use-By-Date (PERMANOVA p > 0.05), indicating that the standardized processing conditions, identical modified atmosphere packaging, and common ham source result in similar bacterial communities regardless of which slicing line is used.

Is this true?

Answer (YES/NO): NO